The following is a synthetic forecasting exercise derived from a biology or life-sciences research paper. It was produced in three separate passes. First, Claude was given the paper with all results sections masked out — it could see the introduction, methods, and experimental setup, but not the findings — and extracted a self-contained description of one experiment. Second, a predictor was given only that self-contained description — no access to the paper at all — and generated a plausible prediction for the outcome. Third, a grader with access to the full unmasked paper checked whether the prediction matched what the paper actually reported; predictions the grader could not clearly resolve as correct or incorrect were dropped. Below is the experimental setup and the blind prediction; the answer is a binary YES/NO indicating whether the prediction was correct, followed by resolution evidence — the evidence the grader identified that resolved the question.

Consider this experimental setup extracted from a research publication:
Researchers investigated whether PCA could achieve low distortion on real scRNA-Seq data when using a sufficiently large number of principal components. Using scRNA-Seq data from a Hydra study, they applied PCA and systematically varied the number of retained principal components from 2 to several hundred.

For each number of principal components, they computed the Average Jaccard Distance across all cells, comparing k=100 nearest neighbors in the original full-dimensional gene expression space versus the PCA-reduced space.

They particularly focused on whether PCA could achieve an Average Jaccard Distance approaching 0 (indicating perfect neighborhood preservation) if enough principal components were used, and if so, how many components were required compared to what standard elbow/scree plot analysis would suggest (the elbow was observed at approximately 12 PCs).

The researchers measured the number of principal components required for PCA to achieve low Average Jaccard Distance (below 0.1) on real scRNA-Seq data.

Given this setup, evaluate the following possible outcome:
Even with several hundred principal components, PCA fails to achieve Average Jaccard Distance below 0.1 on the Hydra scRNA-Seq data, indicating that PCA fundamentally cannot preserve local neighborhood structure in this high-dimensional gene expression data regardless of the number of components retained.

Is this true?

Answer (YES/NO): NO